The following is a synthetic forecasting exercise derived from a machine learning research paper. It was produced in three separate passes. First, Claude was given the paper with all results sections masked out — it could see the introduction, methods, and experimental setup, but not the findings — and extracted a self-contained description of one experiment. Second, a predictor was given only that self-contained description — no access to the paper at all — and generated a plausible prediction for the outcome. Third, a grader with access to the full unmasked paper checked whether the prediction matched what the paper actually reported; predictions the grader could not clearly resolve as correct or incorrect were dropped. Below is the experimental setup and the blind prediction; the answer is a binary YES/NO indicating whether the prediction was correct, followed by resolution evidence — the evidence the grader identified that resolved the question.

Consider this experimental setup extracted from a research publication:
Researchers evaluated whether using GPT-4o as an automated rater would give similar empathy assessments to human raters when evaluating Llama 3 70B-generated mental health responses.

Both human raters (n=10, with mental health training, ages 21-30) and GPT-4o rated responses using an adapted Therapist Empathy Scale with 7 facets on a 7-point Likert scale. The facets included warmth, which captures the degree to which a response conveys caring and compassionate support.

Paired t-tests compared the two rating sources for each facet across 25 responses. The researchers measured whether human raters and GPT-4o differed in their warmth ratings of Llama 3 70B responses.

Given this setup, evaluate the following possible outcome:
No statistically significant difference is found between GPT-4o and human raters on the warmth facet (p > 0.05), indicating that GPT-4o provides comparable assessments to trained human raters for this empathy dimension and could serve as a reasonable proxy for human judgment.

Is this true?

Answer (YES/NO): NO